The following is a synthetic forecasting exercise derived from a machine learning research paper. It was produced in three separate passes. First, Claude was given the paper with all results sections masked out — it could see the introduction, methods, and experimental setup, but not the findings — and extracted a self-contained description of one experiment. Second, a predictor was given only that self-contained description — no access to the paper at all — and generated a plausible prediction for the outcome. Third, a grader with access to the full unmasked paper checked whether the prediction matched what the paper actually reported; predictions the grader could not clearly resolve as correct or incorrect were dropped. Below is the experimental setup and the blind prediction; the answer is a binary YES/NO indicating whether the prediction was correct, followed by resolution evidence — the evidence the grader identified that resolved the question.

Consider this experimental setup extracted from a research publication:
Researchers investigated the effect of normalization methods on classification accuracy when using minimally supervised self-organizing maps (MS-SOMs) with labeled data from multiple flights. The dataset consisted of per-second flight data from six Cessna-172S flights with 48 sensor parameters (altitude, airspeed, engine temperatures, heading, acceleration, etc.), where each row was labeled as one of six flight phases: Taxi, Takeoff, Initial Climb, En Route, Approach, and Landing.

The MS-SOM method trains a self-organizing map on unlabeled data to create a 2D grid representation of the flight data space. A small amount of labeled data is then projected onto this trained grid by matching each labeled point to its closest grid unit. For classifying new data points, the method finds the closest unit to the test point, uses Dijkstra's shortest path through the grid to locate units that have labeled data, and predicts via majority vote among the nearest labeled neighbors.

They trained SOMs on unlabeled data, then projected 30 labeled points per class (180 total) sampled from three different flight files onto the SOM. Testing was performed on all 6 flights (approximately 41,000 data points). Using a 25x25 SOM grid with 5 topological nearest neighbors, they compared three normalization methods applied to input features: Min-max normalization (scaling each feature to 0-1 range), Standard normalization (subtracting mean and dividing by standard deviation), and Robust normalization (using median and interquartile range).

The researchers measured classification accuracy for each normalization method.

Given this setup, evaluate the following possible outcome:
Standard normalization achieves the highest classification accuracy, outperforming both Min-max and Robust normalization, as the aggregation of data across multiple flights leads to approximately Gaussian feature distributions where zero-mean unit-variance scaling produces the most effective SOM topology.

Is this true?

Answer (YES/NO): YES